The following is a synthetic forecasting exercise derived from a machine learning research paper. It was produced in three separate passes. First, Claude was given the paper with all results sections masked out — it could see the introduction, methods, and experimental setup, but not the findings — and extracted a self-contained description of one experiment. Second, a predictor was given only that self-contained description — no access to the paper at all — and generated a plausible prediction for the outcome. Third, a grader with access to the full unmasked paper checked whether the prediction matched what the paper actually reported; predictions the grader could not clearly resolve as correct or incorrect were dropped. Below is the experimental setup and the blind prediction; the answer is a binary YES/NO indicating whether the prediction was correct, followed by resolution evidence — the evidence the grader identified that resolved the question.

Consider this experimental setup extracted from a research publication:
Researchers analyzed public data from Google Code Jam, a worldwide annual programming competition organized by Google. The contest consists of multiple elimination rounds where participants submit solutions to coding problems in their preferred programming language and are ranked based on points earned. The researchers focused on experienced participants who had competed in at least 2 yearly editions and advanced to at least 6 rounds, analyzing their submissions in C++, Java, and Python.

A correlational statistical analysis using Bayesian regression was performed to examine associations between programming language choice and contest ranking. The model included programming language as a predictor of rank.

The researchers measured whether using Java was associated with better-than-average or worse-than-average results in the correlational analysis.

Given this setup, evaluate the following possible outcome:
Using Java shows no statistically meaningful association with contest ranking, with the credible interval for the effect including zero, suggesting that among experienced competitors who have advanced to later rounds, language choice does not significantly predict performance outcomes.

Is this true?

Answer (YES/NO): NO